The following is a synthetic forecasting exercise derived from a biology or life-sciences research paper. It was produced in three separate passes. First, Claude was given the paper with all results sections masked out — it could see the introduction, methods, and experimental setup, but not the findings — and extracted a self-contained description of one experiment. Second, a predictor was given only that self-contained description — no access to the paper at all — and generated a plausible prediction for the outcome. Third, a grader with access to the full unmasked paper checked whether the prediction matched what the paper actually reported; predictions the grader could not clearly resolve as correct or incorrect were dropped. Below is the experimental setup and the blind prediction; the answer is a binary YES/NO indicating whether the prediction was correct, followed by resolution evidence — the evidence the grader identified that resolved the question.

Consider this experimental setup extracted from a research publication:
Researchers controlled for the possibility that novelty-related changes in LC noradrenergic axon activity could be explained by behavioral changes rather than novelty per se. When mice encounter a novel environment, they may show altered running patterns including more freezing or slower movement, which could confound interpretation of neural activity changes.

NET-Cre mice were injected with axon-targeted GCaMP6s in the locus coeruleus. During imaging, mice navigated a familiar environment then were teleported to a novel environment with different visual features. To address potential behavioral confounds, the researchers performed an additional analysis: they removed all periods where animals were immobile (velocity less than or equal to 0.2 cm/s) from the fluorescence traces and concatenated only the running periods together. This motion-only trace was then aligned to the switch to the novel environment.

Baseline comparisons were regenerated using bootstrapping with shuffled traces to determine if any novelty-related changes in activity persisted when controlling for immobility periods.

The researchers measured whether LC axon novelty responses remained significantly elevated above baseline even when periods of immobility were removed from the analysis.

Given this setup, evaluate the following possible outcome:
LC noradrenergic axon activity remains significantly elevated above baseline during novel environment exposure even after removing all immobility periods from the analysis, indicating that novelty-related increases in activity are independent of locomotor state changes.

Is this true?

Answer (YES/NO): YES